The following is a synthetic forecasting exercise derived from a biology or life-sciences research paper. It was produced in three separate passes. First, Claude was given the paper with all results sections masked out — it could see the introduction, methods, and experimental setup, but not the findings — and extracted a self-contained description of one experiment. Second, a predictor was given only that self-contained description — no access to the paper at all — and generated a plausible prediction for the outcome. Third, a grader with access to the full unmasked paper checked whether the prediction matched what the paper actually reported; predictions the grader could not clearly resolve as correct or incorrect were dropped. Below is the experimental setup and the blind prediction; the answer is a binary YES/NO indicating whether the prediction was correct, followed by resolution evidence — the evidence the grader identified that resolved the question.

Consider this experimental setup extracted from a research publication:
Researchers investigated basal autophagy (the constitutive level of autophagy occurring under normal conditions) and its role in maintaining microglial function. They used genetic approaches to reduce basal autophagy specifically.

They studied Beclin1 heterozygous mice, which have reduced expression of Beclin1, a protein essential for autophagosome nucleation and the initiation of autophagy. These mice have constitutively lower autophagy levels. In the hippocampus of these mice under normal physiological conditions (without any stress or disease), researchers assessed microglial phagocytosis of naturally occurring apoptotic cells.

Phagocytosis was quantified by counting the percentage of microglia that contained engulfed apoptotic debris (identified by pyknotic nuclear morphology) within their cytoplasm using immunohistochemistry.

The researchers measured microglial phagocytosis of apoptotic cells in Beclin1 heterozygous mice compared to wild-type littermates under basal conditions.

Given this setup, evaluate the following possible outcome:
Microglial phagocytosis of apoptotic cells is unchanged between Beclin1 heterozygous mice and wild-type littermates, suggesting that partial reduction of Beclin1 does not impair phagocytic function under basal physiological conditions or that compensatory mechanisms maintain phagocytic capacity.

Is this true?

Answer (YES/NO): NO